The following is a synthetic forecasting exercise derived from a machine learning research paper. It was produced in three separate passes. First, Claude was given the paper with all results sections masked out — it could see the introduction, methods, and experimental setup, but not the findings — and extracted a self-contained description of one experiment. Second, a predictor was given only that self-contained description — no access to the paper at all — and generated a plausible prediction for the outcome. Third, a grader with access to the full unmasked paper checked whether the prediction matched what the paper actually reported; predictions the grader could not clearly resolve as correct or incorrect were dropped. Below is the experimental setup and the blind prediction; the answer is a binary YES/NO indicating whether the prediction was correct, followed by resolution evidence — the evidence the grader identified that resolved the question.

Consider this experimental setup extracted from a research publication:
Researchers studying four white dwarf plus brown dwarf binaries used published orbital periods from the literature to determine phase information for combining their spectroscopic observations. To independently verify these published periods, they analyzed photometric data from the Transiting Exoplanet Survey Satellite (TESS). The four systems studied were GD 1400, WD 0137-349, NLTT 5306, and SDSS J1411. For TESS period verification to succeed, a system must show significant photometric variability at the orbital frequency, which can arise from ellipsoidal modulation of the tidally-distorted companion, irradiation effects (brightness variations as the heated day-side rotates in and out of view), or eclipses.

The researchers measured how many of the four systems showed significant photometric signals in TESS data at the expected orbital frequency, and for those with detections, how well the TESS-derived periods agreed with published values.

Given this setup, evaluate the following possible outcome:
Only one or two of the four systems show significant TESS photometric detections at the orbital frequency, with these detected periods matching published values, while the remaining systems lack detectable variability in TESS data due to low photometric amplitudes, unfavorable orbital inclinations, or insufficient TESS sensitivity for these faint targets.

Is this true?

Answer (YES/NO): NO